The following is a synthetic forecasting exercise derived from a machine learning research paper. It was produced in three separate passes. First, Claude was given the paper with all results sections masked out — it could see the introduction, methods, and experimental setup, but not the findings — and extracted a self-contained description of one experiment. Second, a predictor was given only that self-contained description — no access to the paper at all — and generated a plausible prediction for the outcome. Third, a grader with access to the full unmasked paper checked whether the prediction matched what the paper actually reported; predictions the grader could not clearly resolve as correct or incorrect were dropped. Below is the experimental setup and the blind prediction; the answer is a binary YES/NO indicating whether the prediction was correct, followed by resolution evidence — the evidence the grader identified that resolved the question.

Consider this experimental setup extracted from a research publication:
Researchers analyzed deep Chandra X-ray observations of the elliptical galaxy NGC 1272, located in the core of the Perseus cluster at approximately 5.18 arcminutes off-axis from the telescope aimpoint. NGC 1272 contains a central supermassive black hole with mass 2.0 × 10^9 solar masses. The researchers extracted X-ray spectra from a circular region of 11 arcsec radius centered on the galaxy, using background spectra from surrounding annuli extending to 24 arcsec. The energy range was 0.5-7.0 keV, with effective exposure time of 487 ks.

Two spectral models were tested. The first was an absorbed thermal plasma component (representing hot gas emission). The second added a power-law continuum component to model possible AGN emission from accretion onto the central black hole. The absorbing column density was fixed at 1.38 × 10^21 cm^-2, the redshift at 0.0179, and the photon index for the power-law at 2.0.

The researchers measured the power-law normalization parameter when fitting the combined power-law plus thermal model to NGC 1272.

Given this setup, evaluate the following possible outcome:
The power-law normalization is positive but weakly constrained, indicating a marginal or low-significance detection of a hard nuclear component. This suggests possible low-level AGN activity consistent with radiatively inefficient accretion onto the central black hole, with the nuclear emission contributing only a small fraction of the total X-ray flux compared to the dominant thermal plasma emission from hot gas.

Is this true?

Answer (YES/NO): NO